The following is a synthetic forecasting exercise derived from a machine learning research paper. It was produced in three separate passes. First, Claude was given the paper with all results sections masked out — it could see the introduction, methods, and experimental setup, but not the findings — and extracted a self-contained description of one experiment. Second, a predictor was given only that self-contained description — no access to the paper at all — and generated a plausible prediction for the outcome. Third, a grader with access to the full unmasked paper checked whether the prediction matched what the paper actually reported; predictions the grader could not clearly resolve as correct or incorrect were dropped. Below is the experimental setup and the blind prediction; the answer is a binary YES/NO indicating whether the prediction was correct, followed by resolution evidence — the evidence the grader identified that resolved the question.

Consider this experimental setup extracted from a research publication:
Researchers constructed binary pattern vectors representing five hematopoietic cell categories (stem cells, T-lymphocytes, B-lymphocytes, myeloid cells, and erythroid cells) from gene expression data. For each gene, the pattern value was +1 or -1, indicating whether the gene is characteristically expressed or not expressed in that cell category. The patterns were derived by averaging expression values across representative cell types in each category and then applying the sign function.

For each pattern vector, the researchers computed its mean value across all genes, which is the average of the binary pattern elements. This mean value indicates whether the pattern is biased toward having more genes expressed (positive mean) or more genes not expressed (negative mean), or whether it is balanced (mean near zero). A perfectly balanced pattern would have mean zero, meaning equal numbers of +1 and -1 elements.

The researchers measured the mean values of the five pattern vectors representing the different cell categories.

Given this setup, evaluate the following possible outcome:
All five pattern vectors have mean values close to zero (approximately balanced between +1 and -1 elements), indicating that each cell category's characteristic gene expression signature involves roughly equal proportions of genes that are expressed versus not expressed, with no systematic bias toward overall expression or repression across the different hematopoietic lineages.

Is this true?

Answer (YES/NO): NO